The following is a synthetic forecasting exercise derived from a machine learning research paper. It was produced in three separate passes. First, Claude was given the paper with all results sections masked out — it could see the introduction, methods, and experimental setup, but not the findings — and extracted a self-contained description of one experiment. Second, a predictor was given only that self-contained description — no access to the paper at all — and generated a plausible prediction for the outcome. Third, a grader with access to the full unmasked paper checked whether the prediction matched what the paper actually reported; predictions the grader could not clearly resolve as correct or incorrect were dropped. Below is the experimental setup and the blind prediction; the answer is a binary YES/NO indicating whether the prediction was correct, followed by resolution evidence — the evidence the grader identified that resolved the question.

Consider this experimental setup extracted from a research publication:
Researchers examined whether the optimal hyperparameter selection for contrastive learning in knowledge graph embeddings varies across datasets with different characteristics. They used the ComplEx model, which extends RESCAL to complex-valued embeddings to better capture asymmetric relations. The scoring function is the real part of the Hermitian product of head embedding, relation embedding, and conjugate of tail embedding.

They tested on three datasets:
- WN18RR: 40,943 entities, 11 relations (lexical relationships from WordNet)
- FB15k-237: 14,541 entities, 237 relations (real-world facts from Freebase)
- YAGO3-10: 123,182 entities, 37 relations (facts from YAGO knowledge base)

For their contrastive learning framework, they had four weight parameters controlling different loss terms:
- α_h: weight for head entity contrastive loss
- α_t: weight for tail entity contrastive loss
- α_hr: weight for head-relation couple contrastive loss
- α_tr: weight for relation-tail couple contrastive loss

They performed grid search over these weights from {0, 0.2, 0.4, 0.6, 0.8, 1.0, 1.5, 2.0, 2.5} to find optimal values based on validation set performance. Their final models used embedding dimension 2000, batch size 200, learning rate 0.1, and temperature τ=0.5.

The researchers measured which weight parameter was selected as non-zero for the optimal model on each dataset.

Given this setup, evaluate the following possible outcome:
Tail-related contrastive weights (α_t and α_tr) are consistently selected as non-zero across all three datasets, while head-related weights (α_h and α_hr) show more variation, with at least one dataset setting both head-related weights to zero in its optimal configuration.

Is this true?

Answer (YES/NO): NO